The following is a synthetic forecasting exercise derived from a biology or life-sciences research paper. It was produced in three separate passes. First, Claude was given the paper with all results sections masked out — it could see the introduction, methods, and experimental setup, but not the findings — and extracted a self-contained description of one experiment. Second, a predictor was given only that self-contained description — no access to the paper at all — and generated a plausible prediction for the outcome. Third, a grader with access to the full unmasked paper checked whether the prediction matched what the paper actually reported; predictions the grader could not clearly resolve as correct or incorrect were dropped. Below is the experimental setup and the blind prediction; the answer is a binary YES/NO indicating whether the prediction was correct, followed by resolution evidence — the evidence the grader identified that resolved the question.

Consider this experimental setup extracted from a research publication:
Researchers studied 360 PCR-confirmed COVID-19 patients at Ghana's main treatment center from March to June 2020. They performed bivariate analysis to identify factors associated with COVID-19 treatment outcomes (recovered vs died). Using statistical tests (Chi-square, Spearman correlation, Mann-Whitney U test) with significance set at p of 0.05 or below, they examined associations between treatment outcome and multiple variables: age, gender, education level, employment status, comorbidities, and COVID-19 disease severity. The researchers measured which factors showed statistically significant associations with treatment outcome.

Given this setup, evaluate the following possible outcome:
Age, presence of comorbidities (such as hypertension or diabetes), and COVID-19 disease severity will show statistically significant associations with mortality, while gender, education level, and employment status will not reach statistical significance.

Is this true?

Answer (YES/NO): NO